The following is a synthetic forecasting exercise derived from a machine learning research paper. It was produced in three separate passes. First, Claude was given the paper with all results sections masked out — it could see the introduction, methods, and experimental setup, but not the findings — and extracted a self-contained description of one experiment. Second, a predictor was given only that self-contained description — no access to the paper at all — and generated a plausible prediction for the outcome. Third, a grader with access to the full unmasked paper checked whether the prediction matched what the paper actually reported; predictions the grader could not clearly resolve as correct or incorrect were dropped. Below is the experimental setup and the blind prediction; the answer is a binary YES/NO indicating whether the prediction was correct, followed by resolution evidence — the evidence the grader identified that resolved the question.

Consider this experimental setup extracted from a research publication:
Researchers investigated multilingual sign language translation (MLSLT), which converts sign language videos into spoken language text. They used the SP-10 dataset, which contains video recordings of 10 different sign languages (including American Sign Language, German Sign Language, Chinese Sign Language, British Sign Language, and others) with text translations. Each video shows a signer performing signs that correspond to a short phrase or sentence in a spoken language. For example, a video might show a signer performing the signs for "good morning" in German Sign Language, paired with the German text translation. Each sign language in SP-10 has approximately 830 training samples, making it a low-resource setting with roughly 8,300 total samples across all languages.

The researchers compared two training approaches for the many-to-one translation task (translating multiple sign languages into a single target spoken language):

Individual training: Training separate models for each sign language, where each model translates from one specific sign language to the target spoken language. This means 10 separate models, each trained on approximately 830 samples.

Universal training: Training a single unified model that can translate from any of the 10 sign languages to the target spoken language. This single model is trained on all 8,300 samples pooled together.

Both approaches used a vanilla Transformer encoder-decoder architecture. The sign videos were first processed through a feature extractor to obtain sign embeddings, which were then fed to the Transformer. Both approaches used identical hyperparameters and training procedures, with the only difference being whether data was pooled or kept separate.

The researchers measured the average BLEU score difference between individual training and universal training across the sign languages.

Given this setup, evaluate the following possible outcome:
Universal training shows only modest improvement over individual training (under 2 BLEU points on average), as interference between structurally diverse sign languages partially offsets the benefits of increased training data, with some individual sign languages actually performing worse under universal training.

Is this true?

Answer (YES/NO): NO